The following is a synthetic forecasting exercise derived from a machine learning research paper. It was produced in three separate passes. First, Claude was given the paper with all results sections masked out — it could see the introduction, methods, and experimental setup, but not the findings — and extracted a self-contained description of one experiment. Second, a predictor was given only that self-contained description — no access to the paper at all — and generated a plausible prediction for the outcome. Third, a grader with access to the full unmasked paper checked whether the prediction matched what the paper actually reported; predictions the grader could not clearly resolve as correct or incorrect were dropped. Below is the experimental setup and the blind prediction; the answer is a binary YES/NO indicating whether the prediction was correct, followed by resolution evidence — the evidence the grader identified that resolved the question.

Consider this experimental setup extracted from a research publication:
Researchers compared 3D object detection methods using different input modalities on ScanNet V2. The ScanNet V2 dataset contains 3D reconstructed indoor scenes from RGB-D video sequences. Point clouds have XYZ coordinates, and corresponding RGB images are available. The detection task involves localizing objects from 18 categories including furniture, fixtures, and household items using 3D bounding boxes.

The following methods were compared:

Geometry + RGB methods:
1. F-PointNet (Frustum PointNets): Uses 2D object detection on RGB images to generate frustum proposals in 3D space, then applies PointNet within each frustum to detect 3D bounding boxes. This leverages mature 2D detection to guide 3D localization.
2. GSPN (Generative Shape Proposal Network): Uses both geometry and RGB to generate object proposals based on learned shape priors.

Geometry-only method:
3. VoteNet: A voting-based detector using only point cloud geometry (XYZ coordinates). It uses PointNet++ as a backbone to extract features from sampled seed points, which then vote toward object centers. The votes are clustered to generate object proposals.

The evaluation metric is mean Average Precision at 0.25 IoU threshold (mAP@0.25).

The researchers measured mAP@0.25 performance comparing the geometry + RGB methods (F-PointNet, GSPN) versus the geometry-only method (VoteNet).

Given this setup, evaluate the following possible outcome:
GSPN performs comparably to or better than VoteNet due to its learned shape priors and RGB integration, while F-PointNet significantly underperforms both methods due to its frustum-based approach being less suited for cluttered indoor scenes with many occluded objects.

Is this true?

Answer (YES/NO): NO